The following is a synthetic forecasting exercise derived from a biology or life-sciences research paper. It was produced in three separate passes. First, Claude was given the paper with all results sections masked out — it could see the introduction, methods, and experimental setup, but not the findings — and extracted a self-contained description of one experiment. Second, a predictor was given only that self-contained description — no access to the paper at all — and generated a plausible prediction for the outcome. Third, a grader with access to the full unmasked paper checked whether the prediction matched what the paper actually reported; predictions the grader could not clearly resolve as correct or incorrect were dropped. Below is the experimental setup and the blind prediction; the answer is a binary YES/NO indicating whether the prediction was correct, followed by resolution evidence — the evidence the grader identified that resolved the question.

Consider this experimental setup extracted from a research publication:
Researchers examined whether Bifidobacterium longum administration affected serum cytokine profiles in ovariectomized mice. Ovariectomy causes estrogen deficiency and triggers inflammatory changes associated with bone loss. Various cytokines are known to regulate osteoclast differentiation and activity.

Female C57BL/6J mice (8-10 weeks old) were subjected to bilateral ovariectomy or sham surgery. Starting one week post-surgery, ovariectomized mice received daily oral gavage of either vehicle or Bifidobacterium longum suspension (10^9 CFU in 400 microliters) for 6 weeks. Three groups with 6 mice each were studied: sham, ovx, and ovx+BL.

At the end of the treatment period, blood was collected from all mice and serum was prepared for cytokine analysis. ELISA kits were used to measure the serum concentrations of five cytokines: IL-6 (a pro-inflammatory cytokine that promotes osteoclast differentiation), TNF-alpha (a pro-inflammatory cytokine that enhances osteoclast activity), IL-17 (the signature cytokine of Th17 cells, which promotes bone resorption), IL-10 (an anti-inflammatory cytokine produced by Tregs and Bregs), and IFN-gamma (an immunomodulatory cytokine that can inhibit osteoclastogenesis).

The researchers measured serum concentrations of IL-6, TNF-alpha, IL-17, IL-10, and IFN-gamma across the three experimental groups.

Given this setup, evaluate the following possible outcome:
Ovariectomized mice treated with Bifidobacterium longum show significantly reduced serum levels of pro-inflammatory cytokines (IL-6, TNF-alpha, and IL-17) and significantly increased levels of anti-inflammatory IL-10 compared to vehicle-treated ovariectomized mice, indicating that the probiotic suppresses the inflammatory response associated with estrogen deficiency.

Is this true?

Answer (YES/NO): YES